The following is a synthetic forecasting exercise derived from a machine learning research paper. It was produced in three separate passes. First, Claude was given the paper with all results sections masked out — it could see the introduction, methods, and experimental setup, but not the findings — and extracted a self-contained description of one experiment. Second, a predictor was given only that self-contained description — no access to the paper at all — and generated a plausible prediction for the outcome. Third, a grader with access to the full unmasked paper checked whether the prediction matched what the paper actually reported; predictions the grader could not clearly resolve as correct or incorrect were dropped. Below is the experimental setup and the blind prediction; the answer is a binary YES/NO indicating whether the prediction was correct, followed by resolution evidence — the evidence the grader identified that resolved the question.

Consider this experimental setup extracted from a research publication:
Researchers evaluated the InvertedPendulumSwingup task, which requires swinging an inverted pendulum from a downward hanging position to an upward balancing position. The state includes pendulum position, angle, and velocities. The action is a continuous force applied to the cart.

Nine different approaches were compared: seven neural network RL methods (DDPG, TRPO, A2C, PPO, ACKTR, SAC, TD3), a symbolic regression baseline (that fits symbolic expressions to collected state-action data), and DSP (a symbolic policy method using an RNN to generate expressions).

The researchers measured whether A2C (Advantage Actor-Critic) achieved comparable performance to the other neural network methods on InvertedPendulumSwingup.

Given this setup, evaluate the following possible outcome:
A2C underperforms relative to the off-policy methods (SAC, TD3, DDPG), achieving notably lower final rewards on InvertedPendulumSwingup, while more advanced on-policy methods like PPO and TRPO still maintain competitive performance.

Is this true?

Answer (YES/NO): NO